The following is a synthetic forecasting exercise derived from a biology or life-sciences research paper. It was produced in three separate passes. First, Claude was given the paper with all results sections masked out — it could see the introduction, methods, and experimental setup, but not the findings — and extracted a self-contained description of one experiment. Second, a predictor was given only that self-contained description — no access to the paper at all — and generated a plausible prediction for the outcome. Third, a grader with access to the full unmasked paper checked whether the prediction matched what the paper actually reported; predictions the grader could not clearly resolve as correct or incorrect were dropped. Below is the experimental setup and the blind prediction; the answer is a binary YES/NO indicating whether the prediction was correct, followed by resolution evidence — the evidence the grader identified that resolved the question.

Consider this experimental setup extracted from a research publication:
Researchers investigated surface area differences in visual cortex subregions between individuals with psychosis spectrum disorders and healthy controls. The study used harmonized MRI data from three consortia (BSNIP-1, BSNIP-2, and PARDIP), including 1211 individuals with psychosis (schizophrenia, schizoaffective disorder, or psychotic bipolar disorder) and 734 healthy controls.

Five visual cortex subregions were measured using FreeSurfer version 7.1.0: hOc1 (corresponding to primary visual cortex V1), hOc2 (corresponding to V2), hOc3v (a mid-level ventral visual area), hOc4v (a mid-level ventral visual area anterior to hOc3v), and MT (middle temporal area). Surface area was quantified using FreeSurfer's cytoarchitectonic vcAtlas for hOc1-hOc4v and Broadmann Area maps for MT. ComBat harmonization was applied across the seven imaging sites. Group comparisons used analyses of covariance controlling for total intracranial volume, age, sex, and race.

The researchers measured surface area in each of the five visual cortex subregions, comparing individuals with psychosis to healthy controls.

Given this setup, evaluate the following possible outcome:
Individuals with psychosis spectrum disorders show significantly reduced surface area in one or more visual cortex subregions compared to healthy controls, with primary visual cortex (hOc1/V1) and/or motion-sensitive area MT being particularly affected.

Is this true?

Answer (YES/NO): YES